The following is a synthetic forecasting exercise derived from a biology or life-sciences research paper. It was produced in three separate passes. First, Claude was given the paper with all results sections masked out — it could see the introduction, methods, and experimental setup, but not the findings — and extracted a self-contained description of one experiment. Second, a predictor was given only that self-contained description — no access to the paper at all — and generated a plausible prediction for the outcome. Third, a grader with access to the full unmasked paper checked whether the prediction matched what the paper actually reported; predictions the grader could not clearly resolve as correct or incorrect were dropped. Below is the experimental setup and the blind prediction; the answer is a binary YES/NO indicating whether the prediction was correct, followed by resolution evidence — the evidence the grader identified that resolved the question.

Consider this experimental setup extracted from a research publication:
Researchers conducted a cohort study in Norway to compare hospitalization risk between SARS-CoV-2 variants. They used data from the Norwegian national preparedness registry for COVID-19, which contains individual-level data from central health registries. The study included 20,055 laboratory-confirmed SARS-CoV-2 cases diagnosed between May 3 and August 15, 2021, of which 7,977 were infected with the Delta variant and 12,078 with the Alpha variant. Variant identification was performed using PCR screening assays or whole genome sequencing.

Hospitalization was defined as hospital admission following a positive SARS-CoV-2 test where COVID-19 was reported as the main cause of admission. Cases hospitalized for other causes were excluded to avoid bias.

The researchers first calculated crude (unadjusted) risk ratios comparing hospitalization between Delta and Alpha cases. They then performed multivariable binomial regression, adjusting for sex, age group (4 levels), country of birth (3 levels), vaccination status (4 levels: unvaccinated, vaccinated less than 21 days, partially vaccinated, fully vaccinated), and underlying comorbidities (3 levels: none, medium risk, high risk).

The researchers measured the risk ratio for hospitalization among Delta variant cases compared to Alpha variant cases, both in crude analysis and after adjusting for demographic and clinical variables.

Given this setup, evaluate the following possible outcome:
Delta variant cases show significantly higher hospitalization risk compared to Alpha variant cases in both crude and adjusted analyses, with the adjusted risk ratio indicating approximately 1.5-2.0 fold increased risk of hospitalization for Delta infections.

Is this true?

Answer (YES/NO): NO